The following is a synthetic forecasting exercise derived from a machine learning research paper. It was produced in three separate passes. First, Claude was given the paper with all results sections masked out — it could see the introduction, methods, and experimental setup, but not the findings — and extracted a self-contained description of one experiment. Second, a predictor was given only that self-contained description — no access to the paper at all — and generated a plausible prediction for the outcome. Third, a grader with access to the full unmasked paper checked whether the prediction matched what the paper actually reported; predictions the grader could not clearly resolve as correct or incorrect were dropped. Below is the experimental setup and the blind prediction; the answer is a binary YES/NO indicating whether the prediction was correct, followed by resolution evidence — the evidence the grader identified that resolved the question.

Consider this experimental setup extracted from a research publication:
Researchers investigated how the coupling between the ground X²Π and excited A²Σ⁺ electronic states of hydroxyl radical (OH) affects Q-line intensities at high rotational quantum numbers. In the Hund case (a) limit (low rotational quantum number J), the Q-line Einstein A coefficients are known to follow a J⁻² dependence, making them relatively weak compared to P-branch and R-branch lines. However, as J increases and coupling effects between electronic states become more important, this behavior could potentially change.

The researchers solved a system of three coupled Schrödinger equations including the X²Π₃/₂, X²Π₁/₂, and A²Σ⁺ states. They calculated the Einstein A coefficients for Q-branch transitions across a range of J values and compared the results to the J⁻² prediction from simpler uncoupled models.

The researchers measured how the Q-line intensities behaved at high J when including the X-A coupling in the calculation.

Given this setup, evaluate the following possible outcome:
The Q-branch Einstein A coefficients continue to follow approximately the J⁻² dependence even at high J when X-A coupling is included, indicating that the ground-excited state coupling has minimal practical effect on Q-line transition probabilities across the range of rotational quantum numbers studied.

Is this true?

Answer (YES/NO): NO